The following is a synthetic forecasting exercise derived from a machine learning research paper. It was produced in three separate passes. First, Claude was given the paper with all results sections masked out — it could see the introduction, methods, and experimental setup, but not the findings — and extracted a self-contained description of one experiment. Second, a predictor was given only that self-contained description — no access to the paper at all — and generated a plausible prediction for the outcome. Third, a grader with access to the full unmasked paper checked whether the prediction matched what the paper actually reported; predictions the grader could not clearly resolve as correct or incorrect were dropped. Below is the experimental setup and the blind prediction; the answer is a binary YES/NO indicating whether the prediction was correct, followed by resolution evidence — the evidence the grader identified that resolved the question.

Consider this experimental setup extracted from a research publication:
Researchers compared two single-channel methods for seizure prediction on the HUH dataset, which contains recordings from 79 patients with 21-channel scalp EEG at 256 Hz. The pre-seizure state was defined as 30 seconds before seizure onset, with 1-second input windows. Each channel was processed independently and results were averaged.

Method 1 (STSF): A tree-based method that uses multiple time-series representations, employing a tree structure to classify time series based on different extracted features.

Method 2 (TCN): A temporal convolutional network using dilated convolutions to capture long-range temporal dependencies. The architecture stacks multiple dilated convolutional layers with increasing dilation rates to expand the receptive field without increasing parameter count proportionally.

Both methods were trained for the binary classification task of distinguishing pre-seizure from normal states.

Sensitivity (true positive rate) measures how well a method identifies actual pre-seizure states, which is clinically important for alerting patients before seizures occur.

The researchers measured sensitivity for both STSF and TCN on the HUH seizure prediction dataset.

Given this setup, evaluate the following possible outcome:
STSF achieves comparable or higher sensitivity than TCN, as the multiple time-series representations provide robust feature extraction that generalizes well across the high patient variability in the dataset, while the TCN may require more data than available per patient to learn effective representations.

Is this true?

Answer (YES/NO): YES